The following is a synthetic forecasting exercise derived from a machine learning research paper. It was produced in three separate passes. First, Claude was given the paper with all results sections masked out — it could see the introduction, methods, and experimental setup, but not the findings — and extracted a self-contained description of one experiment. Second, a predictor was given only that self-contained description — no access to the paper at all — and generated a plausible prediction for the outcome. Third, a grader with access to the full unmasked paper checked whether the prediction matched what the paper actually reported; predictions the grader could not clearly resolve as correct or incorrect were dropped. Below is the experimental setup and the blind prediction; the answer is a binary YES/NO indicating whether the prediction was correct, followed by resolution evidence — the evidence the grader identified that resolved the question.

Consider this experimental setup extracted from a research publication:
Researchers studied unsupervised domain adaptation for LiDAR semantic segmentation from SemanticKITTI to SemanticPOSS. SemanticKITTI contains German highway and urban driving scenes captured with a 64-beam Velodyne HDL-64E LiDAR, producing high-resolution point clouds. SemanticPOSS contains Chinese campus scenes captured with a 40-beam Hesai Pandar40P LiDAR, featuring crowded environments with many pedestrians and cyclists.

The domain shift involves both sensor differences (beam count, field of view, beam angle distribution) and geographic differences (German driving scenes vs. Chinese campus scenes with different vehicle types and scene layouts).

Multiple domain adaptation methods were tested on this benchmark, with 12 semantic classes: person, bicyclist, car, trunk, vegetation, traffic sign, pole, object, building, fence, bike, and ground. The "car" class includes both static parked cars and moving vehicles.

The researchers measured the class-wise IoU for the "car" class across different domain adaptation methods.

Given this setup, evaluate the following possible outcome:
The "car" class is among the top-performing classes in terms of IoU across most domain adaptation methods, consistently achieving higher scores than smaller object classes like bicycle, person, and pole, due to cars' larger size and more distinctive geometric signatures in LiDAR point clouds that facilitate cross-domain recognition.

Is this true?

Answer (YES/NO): NO